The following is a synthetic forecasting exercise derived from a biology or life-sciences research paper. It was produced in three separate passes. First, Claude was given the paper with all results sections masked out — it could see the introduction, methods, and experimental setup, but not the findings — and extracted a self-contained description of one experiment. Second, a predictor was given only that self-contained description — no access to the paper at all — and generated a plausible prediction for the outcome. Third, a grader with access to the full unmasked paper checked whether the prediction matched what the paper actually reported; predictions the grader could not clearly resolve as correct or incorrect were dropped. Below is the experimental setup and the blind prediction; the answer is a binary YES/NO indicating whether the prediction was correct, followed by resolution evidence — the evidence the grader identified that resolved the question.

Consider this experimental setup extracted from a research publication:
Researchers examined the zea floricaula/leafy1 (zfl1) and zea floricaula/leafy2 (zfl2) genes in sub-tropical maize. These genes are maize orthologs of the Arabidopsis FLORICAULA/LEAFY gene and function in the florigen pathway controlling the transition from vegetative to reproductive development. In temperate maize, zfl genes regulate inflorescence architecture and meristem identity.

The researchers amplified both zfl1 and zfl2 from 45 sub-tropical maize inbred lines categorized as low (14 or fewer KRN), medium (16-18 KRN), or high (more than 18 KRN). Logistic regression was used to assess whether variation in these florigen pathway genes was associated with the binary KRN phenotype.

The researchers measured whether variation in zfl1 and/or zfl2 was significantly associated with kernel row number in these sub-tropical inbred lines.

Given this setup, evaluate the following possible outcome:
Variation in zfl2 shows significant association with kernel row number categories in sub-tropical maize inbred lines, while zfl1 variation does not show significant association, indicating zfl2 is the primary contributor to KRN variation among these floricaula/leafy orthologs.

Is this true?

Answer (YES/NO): NO